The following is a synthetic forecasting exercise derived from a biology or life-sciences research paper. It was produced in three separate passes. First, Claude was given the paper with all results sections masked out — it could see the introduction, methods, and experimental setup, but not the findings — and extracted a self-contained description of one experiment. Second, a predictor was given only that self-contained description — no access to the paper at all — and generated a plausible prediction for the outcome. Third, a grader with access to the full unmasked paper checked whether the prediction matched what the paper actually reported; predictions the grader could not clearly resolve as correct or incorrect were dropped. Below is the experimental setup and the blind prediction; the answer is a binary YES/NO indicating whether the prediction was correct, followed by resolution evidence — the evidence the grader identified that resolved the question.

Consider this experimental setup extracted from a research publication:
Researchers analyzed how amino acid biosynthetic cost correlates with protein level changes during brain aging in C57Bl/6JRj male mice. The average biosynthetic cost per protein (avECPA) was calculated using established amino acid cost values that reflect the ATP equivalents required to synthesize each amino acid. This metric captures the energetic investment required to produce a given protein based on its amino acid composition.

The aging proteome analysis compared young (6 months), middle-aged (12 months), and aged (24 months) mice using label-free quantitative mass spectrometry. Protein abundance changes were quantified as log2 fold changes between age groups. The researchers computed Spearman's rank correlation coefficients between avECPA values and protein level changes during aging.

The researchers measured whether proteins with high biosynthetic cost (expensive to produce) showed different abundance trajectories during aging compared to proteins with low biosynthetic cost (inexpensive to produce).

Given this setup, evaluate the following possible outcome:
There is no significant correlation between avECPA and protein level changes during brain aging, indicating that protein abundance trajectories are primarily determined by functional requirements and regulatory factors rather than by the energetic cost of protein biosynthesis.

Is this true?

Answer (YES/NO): NO